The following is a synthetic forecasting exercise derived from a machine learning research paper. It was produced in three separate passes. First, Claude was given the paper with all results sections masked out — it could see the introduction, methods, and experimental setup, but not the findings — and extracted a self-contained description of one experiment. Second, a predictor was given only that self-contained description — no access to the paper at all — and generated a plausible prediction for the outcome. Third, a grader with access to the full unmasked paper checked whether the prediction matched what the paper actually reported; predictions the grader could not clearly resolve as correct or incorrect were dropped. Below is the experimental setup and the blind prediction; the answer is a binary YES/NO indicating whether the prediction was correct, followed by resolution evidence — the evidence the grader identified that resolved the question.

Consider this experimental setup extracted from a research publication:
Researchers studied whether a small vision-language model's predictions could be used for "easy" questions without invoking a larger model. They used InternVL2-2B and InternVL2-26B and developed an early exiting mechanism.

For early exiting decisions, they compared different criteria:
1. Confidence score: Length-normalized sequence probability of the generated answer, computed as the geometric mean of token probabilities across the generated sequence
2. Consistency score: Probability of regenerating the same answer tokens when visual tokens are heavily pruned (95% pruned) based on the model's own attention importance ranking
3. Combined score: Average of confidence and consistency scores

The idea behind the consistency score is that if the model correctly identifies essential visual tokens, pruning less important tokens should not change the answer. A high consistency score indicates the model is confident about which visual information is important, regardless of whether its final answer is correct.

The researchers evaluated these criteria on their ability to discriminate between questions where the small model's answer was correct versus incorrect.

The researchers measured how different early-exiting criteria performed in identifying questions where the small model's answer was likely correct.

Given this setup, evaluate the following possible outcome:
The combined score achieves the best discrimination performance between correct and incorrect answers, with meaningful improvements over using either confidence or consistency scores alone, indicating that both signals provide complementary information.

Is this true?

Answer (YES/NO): YES